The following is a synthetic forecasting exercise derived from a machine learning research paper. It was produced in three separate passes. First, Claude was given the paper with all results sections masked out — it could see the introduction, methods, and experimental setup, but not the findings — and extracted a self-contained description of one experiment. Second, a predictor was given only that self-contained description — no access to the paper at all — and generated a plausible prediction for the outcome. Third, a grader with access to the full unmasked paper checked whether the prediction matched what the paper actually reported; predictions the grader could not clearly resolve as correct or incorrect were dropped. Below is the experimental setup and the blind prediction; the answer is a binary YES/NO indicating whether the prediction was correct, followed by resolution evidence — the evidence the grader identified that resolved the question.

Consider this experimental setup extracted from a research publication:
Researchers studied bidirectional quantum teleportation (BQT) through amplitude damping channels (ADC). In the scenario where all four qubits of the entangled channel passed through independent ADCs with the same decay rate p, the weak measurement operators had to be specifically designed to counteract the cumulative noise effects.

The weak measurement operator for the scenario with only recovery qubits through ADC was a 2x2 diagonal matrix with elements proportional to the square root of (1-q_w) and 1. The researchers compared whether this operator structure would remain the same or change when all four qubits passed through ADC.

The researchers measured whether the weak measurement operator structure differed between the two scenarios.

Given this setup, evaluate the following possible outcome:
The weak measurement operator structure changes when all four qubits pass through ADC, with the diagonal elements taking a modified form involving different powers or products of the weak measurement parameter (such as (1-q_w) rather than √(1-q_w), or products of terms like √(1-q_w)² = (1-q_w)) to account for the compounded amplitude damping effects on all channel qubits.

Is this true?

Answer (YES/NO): YES